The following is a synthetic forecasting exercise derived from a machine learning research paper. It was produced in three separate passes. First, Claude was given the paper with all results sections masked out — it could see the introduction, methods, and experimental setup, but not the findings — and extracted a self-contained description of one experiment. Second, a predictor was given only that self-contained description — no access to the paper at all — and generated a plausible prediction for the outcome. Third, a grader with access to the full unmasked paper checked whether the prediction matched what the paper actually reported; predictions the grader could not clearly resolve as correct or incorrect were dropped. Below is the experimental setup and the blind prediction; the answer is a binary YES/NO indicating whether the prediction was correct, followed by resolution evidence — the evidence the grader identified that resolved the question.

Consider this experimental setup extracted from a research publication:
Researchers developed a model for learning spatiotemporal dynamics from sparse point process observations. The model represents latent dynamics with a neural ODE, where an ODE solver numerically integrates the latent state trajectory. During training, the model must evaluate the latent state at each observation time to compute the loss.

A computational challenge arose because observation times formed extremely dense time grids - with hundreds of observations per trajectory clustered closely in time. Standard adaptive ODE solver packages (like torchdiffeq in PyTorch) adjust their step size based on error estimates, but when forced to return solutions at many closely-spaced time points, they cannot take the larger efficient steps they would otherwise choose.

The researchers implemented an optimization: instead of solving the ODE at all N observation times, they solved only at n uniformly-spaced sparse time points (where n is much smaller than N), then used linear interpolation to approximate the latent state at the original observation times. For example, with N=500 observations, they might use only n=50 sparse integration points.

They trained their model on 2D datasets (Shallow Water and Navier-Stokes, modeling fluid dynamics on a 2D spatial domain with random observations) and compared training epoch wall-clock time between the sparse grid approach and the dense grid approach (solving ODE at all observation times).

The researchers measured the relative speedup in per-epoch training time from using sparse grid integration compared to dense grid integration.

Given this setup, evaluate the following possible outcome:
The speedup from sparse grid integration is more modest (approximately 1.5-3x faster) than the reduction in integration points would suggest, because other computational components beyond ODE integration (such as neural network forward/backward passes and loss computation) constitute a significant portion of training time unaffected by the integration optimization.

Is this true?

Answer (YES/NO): NO